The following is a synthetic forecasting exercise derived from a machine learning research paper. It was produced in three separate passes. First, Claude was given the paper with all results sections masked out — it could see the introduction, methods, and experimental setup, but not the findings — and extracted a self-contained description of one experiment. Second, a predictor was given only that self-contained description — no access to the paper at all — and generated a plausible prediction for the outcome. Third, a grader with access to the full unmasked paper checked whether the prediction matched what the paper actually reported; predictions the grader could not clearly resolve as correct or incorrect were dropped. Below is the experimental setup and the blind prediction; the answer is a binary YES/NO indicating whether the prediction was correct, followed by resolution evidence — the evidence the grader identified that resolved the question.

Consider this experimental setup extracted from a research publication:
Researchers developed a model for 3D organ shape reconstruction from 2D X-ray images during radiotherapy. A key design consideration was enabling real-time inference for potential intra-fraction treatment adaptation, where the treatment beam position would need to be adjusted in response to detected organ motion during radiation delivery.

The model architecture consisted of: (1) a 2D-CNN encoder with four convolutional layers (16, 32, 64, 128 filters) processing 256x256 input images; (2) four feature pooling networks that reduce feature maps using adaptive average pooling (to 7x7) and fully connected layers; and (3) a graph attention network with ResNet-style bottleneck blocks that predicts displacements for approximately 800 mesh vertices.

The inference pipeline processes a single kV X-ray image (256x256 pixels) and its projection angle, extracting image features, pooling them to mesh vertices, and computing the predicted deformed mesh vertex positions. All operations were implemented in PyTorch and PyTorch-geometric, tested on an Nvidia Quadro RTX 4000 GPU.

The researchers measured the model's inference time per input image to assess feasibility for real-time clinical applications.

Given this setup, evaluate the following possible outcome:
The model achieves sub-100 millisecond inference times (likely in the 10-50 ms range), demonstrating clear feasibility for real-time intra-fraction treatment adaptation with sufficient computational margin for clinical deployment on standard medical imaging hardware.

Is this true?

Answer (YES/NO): NO